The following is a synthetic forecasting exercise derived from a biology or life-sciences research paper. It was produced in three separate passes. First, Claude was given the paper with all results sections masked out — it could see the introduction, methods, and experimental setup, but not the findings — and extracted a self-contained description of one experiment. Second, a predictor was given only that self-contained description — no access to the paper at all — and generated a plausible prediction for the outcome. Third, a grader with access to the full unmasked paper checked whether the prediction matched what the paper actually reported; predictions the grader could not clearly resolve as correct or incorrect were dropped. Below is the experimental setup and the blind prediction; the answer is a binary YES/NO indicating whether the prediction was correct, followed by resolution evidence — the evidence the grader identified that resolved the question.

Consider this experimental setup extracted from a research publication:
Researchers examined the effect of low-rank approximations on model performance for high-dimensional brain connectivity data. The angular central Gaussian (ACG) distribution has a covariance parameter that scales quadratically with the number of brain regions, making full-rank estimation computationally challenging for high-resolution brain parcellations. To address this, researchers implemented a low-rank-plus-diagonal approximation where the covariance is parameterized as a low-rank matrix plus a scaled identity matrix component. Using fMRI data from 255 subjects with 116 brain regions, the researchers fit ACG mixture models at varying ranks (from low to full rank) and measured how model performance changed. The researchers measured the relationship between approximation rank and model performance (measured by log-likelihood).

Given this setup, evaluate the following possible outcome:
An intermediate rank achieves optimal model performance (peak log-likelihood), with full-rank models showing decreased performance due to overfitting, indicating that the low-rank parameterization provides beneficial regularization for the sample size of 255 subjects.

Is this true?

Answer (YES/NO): NO